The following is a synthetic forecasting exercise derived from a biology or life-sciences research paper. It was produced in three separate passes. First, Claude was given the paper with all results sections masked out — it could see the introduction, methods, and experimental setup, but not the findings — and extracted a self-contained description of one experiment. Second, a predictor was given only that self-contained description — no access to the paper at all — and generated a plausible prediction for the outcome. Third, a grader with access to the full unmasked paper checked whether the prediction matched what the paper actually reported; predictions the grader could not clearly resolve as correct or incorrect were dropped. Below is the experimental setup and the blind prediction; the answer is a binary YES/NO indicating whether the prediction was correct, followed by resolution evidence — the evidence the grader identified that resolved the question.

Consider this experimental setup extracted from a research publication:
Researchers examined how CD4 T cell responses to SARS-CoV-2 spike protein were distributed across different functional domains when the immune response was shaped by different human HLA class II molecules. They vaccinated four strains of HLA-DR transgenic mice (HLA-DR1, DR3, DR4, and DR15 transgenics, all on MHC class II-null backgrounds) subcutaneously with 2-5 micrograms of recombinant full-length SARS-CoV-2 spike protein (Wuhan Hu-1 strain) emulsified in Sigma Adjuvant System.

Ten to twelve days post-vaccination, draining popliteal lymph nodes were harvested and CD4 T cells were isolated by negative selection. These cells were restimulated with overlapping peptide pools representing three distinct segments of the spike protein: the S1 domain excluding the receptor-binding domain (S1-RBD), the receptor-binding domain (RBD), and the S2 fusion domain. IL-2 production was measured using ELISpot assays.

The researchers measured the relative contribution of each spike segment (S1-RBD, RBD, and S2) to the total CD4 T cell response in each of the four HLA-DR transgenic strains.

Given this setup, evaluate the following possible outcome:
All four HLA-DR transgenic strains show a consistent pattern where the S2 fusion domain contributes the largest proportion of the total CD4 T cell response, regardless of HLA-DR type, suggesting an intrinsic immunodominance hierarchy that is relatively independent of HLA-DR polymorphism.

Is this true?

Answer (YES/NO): NO